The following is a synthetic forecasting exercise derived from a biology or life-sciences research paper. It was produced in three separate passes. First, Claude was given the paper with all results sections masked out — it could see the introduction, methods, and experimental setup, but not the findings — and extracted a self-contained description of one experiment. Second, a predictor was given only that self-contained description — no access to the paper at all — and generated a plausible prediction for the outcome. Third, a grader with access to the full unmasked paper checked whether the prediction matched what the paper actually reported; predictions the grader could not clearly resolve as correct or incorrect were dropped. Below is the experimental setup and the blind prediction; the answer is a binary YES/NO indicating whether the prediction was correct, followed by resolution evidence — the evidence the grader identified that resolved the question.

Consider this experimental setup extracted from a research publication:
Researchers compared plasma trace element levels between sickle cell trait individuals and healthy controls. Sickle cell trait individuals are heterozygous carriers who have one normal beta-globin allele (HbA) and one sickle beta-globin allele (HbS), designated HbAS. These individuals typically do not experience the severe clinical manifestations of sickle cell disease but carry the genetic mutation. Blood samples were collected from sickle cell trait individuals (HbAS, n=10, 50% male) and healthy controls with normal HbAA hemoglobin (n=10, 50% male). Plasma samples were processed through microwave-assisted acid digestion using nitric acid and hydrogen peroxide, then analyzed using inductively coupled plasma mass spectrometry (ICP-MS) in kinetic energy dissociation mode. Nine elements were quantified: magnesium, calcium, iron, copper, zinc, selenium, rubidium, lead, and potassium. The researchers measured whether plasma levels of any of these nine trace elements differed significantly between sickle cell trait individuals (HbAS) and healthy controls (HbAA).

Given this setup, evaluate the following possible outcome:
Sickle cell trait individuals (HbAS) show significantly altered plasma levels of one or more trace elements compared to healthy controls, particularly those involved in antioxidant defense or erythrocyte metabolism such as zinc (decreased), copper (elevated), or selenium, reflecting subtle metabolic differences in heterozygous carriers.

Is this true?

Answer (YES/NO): NO